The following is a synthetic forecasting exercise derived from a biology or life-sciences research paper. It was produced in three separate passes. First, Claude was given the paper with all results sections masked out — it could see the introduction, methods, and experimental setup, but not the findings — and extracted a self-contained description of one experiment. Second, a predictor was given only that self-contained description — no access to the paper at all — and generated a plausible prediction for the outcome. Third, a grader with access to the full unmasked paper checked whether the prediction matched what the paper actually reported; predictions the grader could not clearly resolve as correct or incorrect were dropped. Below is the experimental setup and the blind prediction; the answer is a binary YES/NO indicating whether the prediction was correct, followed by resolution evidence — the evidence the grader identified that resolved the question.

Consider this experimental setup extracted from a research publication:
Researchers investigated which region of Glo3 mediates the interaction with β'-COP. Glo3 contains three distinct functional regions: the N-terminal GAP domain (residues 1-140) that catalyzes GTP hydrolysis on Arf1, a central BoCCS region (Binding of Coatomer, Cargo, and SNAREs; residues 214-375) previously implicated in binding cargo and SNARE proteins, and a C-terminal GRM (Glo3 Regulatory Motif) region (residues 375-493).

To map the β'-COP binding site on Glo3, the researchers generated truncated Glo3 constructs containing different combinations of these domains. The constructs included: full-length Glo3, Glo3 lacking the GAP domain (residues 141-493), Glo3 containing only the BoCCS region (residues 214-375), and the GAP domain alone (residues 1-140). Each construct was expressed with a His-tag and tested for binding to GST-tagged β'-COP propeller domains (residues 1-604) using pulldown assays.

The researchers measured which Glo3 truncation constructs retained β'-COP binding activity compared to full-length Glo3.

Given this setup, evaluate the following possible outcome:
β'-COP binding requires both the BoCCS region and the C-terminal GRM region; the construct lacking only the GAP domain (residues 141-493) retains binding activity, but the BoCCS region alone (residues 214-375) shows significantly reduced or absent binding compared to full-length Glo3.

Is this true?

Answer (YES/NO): NO